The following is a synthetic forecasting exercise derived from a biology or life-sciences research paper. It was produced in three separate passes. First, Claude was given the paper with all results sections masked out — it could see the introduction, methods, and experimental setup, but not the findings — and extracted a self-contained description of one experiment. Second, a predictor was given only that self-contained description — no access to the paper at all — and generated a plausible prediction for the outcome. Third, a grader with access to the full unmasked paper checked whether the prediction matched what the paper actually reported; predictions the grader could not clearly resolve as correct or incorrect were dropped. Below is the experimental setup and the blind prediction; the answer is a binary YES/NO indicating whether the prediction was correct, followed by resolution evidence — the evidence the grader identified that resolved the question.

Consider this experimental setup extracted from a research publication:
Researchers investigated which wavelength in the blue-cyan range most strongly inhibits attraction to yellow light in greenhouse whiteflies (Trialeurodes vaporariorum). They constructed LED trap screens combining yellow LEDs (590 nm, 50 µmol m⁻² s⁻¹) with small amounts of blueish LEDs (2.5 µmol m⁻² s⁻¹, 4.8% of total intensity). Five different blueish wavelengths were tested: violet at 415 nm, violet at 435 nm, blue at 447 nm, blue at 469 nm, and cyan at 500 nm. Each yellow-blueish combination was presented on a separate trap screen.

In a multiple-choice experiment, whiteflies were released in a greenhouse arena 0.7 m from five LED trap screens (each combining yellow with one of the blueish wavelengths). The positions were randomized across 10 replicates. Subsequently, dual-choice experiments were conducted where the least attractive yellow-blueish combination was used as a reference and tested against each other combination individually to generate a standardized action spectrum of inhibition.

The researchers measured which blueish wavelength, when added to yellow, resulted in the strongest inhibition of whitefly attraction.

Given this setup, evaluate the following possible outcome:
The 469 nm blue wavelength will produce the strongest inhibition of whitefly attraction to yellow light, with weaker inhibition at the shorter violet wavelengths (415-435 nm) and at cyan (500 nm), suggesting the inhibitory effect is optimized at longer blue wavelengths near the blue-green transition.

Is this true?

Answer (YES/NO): YES